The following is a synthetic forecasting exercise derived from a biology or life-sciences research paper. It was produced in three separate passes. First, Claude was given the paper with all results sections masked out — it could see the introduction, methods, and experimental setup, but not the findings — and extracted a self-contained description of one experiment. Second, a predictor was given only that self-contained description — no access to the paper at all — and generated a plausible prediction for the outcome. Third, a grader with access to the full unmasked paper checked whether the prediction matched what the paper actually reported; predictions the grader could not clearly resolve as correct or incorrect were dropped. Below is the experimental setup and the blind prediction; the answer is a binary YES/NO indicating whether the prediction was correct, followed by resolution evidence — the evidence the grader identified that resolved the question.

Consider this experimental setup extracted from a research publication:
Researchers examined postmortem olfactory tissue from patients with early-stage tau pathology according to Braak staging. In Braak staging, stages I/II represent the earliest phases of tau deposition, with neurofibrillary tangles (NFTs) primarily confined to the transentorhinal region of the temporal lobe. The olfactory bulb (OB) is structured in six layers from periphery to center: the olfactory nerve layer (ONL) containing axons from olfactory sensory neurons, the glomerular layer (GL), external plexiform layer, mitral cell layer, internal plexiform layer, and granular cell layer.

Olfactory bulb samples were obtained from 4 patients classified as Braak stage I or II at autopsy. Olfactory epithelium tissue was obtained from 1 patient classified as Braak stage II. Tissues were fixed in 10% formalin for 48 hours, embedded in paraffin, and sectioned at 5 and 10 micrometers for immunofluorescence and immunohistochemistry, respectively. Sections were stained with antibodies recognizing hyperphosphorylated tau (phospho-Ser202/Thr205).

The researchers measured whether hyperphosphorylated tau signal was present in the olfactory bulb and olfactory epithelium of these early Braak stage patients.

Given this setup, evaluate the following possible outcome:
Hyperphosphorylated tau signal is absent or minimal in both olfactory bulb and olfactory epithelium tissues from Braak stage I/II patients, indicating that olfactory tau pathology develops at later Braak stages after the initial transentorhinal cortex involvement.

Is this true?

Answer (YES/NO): NO